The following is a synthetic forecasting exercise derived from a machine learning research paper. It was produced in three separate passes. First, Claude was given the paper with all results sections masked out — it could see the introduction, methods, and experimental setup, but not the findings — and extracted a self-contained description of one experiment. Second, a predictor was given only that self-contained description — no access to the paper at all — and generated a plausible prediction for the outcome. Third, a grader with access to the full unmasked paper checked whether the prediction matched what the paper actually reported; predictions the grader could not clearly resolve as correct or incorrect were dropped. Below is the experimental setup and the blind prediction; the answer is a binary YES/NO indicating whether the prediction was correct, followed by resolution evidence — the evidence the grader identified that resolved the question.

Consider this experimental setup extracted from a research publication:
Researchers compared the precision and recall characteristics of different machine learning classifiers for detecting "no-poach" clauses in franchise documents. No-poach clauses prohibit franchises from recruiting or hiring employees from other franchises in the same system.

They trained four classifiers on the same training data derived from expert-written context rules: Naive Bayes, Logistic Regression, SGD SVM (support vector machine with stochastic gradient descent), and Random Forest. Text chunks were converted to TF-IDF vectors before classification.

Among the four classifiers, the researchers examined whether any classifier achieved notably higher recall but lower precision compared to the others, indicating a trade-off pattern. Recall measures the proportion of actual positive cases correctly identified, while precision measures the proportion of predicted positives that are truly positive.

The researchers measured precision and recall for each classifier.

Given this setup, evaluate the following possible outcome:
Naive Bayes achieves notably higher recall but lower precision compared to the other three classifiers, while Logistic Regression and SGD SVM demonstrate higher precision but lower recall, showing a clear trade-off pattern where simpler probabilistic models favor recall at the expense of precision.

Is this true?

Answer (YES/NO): NO